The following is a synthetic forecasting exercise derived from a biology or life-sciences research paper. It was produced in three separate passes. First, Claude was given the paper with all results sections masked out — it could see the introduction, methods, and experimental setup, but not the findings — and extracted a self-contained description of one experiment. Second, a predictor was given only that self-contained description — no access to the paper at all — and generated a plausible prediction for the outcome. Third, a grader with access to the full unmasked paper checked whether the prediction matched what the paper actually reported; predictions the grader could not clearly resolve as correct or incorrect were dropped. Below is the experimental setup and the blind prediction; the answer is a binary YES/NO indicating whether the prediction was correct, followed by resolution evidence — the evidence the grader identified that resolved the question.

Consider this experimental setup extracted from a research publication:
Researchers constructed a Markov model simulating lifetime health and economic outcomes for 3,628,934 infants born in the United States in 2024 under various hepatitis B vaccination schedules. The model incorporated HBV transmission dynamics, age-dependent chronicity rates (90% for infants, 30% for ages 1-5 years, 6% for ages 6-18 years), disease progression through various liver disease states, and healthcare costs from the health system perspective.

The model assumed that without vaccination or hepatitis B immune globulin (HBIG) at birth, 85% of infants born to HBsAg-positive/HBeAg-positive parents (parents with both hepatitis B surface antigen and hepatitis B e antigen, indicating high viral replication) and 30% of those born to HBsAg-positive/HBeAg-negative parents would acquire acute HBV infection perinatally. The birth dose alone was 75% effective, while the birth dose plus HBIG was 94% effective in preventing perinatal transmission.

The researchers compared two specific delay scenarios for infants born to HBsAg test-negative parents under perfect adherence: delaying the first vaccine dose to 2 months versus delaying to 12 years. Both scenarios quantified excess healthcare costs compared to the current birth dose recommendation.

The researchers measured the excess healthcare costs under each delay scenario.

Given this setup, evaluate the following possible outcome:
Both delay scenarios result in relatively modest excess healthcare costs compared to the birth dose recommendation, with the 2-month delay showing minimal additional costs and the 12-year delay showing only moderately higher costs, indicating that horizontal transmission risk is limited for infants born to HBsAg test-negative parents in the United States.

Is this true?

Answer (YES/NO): NO